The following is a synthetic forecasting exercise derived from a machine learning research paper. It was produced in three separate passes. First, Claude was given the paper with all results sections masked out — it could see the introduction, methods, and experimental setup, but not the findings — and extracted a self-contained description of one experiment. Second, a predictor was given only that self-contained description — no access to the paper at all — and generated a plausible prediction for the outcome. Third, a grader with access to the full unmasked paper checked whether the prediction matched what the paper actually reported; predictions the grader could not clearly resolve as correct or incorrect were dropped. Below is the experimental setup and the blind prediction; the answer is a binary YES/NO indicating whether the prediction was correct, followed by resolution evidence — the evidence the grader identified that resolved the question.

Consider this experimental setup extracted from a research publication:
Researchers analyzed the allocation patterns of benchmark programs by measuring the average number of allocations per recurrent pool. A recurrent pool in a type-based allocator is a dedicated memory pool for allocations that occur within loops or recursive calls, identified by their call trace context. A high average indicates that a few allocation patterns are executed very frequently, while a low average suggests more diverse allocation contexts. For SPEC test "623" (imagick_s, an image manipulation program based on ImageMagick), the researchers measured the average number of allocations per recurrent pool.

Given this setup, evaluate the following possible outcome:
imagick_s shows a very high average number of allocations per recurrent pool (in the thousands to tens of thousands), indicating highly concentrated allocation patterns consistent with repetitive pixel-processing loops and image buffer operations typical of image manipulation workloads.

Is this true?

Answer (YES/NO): NO